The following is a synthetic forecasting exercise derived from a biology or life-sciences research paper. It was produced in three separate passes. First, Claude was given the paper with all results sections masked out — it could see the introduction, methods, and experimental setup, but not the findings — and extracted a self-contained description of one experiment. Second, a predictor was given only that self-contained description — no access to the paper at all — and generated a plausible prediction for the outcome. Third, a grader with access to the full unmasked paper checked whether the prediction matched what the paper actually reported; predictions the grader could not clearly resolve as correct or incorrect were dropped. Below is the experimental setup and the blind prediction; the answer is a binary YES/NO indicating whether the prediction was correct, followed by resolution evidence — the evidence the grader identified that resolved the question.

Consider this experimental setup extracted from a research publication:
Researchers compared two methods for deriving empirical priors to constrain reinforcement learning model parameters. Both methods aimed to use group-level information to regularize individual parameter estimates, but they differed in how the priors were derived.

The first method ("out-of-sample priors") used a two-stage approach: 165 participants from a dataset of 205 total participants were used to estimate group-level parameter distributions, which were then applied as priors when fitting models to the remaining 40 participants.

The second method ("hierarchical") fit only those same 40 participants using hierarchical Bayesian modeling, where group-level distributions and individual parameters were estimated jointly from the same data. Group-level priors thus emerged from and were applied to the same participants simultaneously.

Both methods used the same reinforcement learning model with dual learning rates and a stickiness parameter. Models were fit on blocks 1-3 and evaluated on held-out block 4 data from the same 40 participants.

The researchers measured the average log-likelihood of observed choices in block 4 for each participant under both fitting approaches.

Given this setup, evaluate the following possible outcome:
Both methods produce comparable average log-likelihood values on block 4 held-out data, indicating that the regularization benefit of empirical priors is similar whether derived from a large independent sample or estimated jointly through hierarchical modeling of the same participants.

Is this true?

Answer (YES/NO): NO